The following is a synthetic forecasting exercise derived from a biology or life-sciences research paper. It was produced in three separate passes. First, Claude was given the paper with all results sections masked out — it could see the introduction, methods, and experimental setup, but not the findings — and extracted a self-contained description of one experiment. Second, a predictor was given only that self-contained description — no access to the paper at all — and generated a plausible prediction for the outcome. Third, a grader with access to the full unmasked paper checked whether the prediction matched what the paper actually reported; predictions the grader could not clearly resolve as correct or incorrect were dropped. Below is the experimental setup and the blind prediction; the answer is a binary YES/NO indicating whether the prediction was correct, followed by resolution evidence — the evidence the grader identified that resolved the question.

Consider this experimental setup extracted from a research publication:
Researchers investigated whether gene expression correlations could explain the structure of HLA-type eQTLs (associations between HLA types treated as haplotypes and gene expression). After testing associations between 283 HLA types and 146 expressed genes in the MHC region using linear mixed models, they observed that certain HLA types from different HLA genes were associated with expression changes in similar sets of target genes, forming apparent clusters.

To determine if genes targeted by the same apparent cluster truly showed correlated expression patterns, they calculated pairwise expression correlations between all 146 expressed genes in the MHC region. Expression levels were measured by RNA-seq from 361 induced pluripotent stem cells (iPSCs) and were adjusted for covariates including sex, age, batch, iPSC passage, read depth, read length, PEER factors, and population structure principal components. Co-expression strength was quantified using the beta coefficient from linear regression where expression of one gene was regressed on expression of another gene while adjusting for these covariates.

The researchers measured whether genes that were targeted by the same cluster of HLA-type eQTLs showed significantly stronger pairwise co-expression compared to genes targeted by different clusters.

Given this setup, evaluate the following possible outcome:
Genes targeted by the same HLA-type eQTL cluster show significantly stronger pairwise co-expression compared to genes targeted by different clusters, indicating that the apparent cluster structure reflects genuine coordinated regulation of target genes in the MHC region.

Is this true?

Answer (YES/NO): NO